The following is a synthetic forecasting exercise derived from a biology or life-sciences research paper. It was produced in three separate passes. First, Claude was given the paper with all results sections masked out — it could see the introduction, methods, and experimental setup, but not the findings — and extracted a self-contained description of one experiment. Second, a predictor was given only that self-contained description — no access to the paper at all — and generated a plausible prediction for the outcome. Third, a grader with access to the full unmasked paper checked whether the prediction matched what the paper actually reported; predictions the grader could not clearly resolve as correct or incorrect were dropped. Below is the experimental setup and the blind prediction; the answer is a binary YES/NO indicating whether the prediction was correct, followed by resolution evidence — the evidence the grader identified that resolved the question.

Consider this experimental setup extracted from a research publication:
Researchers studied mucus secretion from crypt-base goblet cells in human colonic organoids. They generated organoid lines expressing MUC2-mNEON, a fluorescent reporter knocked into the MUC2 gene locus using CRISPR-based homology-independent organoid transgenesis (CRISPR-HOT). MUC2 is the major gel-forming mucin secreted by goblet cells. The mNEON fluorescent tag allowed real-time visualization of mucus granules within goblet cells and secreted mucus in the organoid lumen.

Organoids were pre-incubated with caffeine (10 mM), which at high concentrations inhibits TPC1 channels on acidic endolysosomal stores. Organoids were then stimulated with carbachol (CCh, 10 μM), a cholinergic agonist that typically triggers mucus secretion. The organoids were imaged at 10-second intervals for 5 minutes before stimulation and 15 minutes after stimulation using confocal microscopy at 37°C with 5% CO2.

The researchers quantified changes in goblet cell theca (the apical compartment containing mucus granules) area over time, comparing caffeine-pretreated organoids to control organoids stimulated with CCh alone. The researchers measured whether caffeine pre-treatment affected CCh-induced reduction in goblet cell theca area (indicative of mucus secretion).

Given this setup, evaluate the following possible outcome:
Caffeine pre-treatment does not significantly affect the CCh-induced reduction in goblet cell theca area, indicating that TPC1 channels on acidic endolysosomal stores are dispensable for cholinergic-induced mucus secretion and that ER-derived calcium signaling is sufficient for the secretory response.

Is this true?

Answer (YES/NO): NO